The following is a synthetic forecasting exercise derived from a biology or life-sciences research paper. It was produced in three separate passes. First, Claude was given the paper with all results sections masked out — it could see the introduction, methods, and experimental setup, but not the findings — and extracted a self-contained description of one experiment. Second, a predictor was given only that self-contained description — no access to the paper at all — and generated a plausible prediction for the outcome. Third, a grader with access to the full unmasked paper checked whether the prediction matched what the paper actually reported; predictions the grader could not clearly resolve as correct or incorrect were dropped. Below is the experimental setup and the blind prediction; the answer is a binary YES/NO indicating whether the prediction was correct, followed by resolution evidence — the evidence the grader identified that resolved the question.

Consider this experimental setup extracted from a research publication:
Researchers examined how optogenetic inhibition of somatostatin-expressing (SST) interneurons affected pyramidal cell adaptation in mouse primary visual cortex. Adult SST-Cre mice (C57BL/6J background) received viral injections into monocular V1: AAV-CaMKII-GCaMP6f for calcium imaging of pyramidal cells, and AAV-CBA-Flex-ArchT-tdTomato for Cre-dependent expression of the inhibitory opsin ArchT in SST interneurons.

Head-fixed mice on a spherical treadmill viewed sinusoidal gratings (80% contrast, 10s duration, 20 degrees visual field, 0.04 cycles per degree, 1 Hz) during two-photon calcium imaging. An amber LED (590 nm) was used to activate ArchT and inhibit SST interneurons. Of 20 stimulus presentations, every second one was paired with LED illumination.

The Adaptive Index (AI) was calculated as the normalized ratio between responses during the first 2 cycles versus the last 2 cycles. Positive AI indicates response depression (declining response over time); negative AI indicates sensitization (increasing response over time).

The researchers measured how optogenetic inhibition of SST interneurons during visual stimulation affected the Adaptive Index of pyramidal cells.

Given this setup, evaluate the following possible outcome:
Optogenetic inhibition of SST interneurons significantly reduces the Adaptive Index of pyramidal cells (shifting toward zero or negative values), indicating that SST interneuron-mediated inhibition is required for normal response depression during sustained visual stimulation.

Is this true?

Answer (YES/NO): NO